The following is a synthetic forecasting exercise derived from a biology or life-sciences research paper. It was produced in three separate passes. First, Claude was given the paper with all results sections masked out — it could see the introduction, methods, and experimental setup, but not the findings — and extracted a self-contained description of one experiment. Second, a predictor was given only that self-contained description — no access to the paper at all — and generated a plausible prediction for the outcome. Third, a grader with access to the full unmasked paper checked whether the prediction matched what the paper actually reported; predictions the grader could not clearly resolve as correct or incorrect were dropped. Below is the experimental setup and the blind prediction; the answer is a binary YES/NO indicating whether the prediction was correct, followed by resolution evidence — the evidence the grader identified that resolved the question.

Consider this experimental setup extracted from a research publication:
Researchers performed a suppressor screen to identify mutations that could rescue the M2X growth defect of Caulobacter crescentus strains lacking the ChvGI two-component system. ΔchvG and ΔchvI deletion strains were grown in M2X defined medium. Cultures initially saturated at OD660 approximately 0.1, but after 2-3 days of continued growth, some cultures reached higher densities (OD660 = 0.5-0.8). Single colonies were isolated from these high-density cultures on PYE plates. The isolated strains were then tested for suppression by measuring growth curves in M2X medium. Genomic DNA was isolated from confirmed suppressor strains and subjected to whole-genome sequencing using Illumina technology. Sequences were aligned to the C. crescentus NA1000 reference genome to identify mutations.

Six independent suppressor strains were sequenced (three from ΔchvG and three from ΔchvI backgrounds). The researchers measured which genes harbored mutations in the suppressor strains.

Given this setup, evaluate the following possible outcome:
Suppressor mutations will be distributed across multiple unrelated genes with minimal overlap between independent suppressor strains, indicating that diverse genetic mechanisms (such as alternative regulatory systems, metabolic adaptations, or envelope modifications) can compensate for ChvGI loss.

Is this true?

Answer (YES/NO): NO